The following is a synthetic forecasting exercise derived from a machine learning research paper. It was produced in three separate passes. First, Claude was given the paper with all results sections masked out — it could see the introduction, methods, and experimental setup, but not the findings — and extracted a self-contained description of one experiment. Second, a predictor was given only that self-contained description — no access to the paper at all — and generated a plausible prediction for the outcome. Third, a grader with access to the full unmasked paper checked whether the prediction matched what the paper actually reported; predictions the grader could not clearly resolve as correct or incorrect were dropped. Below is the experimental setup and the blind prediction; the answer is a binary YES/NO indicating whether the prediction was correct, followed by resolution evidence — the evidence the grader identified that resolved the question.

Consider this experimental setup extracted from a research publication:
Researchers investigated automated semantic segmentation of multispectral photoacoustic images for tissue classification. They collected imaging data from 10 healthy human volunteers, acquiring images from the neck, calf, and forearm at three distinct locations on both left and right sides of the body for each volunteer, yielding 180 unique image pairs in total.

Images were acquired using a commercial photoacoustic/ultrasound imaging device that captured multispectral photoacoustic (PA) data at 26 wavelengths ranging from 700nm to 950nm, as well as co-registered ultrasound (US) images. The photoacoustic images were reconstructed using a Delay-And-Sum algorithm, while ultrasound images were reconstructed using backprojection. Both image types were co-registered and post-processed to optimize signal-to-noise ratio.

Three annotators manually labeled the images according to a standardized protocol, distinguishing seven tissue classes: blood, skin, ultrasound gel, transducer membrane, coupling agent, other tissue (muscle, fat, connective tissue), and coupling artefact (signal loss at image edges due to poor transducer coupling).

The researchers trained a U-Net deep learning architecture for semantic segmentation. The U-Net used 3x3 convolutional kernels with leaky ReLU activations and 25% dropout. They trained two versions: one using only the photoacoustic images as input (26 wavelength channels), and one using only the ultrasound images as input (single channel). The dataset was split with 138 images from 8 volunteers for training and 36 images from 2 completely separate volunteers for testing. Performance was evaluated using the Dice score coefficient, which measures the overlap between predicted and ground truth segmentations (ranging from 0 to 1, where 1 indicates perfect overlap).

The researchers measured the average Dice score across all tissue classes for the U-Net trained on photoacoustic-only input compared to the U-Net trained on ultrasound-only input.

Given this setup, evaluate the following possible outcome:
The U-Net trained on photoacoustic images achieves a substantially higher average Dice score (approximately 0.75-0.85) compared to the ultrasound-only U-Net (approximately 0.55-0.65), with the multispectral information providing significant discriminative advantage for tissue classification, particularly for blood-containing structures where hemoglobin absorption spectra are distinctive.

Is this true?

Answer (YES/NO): NO